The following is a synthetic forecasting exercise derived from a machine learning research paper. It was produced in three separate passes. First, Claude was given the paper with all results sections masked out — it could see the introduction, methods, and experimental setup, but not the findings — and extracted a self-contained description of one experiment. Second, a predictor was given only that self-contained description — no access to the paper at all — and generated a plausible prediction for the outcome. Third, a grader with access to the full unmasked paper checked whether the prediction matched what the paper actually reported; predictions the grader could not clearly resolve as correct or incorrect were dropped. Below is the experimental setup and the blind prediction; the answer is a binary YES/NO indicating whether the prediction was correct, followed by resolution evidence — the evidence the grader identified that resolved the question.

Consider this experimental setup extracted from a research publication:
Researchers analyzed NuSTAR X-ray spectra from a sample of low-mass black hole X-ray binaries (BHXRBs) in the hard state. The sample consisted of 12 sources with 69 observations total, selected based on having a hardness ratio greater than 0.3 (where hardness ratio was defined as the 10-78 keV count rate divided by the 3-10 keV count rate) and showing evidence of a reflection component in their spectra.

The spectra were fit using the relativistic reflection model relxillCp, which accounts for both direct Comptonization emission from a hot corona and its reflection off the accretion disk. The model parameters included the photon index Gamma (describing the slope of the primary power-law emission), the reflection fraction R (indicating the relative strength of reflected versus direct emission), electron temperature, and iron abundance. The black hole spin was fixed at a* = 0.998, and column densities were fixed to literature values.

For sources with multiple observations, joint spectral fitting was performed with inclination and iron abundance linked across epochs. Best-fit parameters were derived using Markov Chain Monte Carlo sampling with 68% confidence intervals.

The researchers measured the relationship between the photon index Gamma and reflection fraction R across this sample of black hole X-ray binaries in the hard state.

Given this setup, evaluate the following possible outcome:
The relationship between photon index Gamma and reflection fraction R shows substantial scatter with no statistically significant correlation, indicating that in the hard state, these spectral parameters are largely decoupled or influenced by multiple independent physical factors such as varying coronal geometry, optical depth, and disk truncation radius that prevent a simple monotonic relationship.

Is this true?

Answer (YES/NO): NO